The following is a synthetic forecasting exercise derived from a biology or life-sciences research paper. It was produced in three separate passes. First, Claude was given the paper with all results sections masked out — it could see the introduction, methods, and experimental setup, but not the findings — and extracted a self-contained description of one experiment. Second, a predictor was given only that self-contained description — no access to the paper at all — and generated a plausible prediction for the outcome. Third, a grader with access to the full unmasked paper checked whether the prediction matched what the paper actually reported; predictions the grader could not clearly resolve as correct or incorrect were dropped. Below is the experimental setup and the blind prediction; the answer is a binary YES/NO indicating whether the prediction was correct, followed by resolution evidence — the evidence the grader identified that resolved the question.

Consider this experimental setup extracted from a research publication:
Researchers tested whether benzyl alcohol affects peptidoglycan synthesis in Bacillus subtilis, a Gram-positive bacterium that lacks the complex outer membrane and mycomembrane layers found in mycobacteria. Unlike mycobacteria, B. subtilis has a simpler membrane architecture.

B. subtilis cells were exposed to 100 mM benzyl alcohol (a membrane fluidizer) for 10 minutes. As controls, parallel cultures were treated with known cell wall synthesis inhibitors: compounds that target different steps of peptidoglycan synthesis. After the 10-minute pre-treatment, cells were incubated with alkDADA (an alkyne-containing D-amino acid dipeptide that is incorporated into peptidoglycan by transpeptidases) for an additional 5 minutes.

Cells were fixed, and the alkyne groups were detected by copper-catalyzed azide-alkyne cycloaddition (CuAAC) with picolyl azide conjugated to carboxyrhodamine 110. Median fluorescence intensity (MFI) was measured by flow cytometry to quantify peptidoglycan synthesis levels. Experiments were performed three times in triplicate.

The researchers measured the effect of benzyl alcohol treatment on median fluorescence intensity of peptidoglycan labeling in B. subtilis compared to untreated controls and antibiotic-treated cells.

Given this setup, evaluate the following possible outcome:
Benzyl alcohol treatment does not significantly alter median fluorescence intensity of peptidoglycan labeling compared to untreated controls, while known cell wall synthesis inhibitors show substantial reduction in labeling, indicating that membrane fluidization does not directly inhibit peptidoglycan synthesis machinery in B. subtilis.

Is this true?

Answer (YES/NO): NO